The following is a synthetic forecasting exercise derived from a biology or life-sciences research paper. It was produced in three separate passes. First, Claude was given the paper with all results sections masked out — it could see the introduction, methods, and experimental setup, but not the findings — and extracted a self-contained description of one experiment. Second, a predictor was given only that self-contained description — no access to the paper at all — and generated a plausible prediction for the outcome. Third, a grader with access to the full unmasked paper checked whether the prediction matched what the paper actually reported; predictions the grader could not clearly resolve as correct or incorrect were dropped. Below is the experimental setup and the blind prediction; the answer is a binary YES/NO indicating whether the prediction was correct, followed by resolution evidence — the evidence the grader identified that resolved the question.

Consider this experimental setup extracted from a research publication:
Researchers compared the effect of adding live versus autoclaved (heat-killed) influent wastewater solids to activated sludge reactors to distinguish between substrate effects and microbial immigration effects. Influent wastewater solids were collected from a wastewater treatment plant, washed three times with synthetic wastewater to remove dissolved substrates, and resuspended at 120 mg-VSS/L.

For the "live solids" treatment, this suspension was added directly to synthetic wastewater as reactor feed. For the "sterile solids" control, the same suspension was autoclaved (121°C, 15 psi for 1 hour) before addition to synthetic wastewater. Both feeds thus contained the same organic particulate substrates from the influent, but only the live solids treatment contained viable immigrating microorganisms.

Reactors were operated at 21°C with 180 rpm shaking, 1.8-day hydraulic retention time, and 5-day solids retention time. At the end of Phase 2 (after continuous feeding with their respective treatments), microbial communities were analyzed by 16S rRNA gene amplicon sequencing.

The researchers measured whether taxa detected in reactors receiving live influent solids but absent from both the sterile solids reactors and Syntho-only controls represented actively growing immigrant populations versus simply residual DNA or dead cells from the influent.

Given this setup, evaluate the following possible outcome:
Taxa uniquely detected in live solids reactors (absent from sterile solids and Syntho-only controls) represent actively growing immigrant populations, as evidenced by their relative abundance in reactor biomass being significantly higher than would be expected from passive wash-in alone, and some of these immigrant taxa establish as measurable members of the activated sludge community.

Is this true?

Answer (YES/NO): YES